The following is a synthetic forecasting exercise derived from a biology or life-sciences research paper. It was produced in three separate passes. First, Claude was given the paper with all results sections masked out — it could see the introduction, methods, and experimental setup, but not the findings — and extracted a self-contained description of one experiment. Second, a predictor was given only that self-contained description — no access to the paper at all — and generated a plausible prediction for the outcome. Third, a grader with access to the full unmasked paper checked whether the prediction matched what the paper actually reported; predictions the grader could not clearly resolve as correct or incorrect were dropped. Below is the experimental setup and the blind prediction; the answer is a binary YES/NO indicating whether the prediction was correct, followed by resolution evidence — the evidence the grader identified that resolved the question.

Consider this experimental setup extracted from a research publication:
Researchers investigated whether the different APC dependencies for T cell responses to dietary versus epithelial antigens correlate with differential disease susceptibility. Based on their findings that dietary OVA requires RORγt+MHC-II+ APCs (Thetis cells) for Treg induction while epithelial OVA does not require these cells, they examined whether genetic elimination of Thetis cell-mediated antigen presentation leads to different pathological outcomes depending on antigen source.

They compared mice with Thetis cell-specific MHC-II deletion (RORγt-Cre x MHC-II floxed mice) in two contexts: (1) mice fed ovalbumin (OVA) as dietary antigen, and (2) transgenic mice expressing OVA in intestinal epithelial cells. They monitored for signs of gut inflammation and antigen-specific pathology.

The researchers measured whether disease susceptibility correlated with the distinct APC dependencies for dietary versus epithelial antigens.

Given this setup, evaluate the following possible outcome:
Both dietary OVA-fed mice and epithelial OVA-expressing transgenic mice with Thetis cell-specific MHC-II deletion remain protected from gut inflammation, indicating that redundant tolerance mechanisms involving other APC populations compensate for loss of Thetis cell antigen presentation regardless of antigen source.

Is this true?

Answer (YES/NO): NO